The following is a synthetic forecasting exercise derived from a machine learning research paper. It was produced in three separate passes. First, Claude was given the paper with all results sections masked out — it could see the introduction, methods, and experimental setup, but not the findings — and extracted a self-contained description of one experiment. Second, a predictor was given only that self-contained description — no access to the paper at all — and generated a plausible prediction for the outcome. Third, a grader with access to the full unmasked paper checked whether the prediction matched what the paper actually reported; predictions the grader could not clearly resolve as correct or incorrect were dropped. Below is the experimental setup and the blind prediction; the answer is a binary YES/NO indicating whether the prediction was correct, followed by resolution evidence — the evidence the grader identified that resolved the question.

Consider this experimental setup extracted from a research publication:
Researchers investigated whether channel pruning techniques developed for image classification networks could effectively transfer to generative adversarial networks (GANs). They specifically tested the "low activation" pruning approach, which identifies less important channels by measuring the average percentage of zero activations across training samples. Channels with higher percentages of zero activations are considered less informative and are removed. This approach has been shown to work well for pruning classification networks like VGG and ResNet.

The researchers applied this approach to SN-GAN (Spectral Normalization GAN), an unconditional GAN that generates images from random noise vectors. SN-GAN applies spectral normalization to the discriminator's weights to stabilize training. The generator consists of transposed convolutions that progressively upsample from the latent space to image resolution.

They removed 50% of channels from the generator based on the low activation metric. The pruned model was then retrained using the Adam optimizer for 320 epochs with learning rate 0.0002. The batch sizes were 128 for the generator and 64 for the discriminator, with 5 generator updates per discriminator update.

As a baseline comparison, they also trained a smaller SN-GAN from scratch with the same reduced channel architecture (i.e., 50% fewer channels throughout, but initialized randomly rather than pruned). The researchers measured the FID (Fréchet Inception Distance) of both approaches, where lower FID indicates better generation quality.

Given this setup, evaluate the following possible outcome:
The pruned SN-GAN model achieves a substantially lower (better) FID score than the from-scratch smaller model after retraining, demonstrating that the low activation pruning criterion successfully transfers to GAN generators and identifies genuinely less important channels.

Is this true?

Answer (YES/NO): NO